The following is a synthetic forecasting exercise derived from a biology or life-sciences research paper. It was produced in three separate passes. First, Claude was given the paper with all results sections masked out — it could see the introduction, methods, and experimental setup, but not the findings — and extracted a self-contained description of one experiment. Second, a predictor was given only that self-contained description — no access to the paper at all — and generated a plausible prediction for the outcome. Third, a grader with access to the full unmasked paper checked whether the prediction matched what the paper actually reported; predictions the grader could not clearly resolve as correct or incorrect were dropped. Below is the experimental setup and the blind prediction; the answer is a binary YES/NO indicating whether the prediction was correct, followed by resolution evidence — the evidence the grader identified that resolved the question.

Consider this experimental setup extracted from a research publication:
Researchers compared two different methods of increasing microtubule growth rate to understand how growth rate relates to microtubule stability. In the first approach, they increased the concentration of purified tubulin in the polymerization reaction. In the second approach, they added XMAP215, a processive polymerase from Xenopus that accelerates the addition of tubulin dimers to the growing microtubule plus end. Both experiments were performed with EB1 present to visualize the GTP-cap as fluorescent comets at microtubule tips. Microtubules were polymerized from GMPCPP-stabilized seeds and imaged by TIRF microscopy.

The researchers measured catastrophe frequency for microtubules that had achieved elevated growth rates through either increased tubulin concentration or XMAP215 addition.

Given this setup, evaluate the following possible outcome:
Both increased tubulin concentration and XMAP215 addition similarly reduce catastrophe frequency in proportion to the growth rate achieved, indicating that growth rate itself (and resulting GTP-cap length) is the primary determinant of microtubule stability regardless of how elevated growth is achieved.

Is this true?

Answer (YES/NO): NO